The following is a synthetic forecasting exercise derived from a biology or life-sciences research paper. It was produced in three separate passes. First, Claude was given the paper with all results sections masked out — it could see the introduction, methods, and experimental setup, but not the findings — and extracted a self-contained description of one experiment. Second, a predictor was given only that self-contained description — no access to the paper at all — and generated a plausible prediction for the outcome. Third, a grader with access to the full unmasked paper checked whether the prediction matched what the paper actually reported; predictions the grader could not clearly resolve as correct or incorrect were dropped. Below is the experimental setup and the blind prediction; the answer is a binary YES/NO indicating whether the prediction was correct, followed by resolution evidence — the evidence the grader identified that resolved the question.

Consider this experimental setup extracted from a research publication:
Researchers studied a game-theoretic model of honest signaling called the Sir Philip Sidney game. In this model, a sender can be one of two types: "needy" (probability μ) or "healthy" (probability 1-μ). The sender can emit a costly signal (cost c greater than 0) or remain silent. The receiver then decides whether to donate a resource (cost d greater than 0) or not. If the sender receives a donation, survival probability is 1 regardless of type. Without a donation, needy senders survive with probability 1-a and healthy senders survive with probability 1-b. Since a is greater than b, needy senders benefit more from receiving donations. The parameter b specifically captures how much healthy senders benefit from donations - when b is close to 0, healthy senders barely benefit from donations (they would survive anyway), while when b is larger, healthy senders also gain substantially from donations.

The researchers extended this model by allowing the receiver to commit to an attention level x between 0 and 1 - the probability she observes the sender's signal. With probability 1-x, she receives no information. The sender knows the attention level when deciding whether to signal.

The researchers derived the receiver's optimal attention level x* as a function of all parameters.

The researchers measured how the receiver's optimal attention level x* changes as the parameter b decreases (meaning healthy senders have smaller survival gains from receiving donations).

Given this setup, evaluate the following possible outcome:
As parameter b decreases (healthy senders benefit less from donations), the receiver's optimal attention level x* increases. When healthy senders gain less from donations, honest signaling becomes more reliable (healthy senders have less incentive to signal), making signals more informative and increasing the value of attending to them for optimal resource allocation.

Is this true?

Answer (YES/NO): YES